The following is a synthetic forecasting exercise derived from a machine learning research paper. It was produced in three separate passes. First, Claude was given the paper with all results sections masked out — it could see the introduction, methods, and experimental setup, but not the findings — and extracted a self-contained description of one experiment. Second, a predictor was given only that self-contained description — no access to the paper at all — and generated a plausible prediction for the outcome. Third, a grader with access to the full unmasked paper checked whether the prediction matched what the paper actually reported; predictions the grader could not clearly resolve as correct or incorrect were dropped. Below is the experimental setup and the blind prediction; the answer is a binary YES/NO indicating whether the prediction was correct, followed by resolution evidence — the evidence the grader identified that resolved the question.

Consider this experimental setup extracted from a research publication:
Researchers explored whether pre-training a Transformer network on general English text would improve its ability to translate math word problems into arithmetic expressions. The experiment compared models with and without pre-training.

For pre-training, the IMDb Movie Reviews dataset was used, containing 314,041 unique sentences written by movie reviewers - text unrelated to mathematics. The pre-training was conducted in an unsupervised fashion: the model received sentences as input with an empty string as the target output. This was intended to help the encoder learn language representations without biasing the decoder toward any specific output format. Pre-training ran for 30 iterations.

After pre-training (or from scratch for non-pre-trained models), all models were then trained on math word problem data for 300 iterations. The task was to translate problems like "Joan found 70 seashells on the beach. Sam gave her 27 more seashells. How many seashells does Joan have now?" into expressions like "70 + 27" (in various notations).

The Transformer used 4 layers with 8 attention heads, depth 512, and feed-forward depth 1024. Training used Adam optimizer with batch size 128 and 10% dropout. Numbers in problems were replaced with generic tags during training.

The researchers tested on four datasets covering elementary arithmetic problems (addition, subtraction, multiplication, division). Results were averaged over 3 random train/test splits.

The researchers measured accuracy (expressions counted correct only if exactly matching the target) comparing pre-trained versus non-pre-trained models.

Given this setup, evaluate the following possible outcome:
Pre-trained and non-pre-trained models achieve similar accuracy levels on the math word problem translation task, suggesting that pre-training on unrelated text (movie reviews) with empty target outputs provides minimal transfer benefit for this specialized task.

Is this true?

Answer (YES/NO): YES